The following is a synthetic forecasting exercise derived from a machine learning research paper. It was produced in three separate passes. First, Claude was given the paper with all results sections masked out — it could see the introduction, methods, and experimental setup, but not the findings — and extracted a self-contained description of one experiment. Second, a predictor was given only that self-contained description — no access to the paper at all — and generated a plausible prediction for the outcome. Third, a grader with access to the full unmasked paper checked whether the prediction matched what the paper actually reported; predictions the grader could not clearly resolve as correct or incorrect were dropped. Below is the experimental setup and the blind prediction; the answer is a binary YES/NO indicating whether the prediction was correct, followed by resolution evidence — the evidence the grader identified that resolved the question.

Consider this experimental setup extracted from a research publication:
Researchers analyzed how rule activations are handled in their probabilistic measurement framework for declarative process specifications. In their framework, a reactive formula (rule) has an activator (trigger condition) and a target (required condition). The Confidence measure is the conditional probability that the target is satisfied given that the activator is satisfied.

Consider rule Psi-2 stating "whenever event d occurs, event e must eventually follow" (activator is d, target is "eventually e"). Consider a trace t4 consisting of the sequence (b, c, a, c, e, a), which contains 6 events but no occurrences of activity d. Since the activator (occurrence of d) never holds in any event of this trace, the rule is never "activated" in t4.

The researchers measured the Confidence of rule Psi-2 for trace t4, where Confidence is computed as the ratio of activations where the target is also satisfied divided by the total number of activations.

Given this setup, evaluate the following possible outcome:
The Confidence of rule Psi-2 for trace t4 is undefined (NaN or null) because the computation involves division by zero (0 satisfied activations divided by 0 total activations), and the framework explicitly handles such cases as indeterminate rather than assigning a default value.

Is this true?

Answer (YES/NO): YES